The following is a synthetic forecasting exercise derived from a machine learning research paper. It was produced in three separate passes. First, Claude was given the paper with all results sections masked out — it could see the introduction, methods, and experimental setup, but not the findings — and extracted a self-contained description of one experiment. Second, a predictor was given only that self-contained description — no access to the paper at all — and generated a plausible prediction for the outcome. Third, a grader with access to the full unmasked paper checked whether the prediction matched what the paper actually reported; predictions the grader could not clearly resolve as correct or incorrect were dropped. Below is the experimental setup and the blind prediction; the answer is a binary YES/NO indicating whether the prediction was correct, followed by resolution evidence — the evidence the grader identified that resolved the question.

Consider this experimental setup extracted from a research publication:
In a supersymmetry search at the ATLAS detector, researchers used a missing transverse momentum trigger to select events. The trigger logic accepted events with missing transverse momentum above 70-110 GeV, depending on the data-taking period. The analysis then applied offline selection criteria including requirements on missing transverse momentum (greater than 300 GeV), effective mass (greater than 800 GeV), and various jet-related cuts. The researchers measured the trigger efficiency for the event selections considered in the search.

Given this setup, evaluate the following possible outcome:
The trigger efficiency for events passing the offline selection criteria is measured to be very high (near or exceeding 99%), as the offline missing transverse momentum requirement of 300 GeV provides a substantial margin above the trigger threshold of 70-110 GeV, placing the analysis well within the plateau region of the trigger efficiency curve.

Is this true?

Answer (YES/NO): YES